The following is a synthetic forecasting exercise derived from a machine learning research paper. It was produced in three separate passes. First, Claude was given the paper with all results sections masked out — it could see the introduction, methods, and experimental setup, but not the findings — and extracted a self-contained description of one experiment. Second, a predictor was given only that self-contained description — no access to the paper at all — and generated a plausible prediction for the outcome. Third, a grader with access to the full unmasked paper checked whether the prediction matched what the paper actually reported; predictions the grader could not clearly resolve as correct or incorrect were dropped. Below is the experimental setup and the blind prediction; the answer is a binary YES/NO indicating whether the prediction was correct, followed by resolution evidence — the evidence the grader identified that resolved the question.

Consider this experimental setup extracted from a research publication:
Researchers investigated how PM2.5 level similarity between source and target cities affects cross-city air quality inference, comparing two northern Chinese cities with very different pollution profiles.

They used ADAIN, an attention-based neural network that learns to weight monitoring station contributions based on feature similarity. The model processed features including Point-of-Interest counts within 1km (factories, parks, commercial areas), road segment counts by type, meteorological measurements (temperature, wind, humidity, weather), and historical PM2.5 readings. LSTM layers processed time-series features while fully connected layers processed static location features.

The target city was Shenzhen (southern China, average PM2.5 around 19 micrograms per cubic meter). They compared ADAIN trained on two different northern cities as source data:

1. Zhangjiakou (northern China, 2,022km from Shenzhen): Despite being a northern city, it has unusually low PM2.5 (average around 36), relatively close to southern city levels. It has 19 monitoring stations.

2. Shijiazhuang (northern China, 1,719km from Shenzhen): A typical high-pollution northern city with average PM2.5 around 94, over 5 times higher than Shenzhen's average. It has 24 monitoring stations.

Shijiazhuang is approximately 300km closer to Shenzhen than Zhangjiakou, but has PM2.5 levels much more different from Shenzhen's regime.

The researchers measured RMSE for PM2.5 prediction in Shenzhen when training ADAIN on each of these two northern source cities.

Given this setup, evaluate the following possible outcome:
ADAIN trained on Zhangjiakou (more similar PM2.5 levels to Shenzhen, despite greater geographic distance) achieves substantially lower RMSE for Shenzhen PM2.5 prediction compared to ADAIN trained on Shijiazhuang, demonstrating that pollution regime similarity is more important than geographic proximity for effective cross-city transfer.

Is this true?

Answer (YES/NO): YES